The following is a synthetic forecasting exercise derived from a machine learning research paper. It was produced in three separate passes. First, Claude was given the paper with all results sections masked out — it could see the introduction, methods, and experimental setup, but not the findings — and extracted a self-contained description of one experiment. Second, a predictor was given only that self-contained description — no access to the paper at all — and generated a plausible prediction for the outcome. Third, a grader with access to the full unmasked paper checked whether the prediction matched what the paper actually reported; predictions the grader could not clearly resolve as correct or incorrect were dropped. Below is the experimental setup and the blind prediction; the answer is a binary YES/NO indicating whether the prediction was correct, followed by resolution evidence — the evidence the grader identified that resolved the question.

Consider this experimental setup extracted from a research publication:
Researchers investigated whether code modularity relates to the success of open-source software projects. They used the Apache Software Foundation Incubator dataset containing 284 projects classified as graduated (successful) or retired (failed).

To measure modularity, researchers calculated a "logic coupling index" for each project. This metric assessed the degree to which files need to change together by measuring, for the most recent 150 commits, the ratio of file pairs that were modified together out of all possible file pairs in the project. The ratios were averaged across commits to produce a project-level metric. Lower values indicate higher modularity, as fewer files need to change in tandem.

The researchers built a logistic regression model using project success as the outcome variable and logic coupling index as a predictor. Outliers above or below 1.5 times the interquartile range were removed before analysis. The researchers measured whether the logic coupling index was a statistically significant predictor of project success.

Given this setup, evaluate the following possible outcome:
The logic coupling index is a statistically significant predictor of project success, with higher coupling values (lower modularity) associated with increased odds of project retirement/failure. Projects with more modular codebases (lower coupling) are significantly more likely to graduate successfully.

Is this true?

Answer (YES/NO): YES